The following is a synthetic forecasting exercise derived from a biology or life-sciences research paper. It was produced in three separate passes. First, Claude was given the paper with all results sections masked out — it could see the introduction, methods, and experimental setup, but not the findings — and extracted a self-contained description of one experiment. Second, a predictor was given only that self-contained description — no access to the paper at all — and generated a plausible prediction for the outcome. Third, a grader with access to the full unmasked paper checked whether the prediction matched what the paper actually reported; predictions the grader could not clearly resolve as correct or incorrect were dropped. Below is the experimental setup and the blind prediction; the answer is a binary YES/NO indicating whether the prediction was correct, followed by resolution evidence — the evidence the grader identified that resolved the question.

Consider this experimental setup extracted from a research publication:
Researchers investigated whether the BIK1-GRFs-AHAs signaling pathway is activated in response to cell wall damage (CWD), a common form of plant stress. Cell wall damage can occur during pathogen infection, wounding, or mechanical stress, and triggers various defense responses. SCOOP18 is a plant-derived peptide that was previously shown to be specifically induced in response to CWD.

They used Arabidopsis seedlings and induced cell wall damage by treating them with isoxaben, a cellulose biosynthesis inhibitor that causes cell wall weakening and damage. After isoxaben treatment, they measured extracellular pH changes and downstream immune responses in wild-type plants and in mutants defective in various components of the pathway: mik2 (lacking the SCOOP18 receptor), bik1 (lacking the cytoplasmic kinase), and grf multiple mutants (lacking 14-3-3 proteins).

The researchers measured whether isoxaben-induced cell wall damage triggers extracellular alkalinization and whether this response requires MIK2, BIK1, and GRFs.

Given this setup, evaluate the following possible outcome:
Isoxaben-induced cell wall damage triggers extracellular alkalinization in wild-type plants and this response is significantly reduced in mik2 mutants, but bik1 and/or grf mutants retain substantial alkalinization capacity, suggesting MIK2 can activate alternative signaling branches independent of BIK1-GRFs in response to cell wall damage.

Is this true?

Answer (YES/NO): NO